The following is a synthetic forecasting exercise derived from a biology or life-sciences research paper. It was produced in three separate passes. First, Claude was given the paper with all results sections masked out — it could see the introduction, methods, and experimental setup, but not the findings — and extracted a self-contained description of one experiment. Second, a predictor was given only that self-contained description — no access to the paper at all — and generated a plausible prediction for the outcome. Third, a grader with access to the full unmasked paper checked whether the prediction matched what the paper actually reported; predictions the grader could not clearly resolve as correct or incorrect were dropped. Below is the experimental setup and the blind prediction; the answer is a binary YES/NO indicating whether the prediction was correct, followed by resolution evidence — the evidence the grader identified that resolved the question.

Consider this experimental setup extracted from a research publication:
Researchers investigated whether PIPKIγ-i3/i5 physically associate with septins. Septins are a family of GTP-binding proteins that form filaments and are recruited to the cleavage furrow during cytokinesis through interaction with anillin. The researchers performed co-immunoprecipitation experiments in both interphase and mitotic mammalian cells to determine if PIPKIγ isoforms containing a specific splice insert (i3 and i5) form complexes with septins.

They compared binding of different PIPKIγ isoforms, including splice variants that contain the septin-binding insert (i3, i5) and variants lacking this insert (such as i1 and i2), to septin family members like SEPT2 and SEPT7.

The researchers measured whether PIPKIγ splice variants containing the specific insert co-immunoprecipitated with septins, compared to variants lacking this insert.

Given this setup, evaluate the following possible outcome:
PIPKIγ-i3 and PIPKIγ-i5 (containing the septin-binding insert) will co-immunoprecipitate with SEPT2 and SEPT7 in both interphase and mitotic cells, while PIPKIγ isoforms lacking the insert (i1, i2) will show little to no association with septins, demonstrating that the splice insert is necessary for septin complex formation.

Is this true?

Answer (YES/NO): NO